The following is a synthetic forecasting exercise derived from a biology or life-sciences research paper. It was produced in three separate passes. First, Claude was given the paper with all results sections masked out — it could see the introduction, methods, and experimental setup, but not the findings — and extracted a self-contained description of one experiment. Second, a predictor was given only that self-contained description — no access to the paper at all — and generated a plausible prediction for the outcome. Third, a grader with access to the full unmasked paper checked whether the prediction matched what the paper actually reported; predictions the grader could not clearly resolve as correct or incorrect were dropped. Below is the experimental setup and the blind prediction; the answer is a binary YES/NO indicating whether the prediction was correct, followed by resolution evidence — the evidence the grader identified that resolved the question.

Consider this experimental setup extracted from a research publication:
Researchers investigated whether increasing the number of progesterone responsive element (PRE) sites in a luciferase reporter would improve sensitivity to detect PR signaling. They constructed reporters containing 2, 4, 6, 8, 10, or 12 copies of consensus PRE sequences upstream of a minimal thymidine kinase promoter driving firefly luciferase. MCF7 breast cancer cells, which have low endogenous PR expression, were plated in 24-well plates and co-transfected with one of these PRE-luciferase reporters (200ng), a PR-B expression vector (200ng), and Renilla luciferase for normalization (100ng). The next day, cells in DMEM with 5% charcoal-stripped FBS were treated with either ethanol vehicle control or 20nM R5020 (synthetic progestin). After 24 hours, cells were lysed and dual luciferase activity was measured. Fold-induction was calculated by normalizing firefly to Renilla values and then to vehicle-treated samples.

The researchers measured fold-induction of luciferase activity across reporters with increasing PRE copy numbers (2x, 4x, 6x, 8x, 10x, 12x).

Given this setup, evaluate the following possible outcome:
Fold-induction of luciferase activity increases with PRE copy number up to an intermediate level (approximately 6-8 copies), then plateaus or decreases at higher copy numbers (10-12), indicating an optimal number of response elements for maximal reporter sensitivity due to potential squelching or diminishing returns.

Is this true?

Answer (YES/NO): NO